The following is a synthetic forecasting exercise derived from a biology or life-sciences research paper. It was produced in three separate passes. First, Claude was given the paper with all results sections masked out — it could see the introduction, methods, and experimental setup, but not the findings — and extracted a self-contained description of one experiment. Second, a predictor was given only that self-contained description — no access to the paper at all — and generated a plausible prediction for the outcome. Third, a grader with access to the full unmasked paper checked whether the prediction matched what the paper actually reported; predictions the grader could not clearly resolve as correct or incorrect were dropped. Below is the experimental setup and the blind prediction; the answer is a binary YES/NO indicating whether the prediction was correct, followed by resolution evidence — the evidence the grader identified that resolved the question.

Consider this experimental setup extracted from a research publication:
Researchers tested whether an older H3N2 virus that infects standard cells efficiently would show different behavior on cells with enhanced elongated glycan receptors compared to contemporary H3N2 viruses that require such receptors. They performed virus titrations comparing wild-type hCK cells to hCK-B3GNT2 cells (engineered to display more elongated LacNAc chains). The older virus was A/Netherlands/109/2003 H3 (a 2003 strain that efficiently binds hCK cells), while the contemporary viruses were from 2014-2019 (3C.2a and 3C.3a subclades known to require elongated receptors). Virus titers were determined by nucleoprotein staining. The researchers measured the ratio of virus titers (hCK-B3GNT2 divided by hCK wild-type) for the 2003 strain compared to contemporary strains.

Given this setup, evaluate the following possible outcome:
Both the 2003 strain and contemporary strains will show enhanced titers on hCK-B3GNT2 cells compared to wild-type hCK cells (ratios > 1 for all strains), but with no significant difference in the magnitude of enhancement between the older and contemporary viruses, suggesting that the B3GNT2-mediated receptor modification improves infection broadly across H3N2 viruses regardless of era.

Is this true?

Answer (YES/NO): NO